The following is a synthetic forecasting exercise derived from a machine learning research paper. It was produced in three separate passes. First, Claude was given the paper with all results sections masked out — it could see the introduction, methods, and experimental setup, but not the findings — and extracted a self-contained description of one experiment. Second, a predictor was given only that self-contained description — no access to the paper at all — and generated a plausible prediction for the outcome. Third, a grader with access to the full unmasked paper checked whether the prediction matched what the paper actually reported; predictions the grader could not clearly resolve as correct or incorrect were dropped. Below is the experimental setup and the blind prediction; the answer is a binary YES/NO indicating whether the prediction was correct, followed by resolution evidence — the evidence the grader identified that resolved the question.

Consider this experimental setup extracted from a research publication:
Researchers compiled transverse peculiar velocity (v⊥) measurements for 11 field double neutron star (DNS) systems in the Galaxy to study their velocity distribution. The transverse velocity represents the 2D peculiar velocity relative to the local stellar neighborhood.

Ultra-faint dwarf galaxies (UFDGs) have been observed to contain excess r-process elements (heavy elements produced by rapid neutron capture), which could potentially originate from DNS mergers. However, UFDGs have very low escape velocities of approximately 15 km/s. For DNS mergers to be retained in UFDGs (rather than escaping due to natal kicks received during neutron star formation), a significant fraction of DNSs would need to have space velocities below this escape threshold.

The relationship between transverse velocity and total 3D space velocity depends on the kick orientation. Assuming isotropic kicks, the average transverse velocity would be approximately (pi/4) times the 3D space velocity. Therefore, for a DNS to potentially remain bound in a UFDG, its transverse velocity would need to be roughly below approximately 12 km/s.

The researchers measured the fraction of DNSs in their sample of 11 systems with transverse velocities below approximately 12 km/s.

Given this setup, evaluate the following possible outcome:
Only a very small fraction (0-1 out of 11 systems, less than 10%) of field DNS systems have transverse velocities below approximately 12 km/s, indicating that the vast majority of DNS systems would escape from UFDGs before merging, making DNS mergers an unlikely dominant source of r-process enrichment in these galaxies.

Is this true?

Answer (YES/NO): NO